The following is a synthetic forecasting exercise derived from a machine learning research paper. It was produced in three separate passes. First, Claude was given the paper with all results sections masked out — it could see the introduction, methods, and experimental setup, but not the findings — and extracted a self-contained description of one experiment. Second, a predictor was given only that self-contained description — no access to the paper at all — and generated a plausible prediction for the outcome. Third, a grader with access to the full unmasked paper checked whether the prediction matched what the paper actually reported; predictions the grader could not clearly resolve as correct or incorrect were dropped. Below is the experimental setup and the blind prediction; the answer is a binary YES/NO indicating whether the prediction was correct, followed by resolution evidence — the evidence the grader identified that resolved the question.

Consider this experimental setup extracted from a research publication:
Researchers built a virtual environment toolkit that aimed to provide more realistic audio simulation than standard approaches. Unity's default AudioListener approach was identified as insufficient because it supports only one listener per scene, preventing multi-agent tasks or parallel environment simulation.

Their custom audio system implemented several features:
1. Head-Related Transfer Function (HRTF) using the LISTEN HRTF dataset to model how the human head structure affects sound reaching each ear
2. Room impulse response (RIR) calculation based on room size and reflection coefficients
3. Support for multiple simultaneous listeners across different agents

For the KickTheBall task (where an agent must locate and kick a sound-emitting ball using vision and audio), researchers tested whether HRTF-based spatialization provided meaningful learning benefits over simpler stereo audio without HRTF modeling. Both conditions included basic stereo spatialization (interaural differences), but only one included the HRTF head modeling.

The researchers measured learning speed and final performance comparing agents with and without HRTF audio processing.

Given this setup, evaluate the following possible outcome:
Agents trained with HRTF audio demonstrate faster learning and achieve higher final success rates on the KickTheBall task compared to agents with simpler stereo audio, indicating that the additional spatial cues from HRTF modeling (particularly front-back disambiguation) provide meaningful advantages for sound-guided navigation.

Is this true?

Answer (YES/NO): YES